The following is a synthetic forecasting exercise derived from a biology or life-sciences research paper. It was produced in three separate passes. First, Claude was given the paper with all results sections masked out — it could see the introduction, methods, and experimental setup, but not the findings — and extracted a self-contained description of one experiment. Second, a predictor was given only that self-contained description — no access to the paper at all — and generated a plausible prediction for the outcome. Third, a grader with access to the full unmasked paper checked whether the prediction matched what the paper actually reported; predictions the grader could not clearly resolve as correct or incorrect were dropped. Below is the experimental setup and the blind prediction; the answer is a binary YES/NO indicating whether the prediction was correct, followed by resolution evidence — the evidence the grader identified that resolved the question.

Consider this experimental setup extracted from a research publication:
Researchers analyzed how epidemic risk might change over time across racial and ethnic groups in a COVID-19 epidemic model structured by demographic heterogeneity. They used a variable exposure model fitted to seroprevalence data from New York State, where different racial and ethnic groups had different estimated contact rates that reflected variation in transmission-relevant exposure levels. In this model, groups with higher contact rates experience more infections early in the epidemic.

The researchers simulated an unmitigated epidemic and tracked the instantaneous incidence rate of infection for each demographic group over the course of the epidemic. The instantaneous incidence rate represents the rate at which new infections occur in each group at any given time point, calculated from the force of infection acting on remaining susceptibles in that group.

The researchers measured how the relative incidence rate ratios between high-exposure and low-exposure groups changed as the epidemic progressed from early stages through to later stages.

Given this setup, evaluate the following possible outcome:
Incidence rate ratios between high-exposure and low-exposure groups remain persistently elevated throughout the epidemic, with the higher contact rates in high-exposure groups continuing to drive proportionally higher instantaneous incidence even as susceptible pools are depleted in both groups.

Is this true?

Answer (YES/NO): NO